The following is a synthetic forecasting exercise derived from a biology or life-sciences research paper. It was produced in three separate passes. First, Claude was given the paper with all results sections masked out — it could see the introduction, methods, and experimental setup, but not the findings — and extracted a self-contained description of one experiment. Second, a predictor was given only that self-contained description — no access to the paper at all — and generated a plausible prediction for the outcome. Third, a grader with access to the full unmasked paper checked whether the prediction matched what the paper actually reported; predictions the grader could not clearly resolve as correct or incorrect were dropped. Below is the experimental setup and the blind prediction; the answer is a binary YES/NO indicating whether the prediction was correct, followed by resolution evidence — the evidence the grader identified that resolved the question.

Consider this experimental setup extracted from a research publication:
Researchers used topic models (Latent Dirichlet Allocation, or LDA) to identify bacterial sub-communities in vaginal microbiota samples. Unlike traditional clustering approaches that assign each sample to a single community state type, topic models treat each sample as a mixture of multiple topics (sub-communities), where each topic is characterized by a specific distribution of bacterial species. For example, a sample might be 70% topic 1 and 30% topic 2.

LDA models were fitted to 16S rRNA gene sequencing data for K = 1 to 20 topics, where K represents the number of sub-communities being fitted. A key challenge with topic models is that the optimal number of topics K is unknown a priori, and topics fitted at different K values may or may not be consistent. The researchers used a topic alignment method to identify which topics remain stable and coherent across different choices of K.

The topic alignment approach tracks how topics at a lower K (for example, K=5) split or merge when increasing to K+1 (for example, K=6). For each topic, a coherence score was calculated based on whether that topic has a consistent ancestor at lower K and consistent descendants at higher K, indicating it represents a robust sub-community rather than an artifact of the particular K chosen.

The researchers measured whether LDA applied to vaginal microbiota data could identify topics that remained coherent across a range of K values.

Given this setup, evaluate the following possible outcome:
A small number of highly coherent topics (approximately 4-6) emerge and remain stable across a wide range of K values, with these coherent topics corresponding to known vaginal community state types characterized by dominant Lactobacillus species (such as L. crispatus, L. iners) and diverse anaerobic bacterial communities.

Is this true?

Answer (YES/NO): NO